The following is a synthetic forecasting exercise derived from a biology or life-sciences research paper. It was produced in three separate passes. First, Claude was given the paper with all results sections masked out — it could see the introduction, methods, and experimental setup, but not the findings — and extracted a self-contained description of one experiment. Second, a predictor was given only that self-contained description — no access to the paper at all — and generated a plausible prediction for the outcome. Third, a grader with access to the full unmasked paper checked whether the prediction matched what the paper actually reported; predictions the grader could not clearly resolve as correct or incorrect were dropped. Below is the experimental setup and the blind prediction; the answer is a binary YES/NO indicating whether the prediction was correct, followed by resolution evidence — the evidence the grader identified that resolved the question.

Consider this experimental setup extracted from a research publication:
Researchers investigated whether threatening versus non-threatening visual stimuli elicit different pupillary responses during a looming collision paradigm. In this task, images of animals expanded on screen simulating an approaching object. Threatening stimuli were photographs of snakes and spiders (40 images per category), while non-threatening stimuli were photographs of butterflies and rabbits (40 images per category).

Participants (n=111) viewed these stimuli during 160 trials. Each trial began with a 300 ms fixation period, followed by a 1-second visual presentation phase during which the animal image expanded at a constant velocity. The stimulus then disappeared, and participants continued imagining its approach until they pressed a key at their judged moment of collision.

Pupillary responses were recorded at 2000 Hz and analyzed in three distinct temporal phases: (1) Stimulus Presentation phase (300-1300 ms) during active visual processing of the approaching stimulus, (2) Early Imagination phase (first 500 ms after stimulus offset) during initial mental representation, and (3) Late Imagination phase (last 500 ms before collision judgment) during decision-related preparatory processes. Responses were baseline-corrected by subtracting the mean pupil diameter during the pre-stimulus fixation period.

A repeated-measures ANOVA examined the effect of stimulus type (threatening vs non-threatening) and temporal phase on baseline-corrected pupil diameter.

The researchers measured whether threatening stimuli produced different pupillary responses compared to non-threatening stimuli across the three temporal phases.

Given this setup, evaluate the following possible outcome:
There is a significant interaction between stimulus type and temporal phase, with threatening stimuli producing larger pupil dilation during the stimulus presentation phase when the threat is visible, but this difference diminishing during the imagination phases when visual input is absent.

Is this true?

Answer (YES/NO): NO